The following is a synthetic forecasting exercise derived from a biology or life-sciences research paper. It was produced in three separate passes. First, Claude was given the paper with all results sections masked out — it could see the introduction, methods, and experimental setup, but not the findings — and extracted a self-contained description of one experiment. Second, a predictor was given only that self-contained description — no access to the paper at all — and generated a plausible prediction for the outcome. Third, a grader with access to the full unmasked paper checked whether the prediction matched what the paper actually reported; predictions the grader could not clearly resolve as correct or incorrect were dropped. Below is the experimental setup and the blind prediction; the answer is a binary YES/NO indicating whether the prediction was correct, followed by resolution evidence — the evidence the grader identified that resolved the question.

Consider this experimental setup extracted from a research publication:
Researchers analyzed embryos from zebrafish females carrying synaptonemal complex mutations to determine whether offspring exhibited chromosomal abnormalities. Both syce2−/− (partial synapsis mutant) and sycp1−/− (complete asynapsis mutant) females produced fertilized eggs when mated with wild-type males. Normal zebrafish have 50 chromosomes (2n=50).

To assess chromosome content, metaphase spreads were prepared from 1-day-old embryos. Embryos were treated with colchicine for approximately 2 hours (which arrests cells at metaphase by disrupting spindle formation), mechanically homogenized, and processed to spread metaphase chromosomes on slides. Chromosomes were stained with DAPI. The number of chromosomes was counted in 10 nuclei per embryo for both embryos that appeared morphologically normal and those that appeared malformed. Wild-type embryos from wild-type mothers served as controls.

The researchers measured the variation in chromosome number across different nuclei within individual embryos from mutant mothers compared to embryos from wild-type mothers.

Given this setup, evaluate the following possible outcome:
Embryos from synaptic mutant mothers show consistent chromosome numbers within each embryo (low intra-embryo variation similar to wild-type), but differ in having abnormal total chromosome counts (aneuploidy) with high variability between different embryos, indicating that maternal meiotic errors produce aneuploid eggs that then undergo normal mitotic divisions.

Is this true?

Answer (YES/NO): NO